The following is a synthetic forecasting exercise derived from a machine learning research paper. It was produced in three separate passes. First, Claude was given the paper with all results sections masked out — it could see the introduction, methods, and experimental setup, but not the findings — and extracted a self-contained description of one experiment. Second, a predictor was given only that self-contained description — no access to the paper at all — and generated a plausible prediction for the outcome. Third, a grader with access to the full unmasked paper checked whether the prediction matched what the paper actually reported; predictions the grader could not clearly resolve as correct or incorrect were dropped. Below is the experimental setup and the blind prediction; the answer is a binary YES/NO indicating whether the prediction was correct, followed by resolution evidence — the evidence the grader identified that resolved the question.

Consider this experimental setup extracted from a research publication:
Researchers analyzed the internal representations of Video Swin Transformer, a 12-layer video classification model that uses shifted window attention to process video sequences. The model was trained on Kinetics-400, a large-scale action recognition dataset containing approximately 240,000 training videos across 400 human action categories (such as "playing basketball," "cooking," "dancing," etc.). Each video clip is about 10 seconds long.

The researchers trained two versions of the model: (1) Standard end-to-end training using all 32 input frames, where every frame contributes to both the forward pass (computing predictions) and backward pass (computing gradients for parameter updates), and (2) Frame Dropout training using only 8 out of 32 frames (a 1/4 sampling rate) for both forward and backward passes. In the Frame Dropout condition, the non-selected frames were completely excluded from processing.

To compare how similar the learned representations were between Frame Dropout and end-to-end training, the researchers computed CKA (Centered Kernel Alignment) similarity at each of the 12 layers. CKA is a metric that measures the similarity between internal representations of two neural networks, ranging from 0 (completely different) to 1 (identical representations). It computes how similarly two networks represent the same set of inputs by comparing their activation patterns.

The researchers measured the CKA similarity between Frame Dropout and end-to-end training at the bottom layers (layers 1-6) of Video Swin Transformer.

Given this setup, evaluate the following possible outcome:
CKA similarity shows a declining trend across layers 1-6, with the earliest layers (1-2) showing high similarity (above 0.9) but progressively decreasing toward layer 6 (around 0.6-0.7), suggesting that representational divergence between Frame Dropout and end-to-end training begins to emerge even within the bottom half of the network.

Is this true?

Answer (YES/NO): NO